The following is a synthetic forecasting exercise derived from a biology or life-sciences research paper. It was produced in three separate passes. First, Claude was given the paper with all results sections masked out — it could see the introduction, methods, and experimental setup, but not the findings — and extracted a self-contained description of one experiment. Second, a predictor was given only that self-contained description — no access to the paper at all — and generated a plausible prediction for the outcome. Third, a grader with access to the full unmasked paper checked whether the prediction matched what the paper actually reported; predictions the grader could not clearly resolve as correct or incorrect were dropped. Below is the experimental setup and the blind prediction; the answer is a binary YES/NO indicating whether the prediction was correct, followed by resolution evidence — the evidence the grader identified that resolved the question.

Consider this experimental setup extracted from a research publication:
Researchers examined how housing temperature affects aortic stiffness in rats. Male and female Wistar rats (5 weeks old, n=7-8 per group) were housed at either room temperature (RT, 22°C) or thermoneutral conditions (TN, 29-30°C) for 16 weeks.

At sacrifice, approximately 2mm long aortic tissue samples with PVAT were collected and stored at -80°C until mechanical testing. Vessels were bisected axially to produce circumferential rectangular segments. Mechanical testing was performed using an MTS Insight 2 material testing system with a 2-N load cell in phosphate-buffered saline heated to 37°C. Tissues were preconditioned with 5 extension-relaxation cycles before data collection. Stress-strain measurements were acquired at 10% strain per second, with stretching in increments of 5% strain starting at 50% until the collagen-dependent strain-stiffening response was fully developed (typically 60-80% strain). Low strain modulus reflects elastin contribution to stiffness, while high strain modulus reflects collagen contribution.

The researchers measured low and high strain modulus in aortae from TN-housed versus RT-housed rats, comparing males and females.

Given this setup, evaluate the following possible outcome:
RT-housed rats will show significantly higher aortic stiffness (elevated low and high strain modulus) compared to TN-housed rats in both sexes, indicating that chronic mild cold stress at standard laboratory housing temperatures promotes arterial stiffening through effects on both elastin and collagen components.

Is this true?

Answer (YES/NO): NO